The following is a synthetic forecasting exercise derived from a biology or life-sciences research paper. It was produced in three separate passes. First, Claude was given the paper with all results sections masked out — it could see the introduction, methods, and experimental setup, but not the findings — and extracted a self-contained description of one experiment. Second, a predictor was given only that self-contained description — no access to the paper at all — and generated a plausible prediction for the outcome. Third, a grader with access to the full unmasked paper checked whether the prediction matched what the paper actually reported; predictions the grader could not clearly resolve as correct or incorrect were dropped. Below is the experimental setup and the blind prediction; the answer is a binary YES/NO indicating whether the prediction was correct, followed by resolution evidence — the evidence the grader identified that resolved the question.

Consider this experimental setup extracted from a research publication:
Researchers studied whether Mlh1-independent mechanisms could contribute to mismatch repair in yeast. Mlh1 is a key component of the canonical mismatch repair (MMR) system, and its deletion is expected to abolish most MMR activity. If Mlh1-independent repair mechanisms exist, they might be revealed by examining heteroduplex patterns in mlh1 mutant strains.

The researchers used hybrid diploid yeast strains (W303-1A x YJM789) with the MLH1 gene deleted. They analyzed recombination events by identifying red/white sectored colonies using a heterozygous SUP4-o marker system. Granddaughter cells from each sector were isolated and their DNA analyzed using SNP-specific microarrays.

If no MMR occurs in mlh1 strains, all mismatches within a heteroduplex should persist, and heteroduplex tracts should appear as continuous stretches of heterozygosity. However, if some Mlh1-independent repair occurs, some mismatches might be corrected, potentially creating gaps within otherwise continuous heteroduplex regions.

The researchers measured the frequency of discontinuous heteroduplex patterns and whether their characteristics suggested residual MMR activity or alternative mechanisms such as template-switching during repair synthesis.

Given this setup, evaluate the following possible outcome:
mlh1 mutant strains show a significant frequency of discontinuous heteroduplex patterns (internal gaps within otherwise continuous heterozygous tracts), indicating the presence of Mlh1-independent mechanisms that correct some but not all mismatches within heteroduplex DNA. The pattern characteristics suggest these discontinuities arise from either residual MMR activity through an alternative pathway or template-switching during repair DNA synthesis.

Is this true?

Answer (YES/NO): YES